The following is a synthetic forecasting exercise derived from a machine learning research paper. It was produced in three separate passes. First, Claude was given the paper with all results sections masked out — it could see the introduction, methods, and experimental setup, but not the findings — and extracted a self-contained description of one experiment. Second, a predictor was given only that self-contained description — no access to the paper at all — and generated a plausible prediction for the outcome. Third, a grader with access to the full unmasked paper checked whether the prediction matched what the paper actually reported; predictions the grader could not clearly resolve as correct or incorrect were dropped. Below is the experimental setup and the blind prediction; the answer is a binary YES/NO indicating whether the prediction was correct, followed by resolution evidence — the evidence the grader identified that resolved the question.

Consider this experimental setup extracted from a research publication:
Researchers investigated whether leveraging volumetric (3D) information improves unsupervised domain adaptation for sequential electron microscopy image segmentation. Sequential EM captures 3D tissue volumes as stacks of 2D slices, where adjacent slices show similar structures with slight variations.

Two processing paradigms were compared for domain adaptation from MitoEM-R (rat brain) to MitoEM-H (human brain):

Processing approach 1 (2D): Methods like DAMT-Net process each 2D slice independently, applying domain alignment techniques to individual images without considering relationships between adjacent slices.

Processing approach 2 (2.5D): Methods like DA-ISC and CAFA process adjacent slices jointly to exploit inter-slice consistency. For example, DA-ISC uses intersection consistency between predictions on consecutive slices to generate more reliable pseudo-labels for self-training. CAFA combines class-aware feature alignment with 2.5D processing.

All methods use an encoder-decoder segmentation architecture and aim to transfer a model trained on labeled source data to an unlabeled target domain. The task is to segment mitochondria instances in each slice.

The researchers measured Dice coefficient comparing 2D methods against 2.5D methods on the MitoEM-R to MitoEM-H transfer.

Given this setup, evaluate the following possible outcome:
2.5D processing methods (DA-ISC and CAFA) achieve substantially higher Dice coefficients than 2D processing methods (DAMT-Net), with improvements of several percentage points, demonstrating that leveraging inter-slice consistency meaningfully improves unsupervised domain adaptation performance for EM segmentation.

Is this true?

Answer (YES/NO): NO